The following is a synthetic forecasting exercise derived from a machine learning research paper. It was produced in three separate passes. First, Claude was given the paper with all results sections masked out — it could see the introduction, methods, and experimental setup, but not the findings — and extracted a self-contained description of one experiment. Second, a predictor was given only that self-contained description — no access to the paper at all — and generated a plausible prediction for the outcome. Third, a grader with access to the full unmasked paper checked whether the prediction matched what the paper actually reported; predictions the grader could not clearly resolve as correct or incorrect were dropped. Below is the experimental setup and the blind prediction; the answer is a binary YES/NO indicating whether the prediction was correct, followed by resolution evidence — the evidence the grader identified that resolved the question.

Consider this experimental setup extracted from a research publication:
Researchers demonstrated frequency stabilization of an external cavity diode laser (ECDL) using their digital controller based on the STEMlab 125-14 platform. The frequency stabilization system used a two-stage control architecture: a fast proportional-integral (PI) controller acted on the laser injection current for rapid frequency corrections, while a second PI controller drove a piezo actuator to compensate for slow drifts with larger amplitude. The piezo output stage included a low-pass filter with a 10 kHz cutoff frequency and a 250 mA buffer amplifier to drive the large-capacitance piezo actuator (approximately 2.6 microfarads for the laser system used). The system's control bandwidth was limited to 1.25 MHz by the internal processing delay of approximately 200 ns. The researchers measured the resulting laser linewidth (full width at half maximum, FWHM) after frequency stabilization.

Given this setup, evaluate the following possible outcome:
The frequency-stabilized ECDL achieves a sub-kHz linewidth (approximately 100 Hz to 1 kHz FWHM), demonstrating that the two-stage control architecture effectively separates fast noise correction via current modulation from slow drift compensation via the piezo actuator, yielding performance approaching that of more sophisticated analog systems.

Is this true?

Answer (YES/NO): NO